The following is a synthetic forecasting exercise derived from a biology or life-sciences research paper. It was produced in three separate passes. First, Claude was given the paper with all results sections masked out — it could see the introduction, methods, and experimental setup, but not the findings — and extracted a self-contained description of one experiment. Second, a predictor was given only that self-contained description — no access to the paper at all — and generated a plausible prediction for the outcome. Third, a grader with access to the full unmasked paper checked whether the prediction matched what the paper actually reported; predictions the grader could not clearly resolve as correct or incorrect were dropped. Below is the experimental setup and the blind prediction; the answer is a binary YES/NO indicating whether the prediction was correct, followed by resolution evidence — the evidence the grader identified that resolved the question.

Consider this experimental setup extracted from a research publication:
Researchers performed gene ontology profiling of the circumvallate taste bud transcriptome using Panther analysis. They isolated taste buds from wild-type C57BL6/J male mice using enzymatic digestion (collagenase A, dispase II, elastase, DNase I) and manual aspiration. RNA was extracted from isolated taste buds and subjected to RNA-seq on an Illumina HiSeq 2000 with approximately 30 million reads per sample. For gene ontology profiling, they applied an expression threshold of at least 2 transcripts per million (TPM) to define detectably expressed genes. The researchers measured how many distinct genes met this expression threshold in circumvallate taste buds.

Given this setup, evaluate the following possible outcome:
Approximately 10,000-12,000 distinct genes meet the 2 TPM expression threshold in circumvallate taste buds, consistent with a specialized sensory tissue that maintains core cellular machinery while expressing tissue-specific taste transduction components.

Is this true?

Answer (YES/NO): NO